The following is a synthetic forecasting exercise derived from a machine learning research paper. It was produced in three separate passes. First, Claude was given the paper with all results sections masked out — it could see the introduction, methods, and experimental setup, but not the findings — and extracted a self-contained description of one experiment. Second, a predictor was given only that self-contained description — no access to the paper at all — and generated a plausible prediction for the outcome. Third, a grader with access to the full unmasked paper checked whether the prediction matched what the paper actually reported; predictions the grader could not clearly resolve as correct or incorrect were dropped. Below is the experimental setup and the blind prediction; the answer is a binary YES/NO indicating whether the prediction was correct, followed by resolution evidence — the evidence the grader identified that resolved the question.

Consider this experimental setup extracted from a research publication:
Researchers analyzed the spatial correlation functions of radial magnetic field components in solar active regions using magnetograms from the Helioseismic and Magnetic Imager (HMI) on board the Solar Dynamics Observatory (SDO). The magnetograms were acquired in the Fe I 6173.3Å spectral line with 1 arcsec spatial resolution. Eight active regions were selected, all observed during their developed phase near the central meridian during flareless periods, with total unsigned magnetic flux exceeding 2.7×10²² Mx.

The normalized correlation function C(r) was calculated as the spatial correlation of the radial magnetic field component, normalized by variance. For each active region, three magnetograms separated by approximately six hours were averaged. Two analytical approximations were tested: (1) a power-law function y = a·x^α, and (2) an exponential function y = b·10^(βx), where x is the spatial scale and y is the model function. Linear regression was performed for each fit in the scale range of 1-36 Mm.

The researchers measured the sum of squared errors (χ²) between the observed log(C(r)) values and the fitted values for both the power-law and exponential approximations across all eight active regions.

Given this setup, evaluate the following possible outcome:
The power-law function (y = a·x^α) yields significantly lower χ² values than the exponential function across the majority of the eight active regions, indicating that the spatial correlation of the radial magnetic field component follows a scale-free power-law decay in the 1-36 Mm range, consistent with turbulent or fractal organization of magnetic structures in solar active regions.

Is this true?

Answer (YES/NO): NO